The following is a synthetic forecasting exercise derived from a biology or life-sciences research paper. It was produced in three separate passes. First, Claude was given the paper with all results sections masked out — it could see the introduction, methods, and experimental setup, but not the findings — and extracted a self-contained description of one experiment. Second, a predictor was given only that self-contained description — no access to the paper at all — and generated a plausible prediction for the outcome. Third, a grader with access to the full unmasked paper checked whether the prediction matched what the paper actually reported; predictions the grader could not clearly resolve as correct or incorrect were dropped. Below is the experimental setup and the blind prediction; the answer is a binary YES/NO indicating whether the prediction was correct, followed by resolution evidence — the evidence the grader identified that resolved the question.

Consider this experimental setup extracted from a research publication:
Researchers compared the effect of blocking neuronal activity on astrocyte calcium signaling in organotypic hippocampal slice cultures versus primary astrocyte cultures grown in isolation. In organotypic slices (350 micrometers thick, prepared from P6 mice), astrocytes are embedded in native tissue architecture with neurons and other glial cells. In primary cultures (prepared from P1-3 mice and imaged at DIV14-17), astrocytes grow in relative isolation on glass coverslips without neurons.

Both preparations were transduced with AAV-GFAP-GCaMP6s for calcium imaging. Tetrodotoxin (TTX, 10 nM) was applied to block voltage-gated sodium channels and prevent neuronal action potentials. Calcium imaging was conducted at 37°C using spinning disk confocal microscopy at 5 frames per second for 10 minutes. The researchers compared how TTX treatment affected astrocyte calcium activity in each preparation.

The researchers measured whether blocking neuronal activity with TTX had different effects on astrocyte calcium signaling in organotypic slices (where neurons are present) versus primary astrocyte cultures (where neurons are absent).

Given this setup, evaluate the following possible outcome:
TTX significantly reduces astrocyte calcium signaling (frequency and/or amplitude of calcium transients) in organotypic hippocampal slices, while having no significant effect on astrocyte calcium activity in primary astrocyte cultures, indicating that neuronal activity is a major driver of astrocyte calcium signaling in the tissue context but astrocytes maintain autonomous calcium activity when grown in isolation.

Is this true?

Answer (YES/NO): NO